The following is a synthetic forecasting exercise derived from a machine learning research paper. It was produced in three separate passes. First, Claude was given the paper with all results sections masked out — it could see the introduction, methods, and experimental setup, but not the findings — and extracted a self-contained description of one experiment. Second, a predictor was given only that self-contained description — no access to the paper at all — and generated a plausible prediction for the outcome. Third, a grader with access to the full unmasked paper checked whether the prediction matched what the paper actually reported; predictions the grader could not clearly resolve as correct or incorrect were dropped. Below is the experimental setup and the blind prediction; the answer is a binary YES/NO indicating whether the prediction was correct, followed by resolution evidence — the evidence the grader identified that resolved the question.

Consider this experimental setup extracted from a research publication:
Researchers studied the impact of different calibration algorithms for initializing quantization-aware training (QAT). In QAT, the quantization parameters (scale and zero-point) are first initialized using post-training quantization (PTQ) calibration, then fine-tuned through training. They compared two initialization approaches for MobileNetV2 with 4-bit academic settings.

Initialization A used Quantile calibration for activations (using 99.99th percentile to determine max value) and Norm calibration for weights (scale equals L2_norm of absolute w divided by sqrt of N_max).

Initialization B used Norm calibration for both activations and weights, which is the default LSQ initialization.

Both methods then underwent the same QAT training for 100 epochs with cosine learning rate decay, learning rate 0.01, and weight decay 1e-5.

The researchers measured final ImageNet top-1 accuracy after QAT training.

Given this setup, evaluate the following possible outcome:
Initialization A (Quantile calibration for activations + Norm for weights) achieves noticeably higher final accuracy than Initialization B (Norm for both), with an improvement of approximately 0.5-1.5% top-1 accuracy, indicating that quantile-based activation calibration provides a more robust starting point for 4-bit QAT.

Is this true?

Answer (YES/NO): NO